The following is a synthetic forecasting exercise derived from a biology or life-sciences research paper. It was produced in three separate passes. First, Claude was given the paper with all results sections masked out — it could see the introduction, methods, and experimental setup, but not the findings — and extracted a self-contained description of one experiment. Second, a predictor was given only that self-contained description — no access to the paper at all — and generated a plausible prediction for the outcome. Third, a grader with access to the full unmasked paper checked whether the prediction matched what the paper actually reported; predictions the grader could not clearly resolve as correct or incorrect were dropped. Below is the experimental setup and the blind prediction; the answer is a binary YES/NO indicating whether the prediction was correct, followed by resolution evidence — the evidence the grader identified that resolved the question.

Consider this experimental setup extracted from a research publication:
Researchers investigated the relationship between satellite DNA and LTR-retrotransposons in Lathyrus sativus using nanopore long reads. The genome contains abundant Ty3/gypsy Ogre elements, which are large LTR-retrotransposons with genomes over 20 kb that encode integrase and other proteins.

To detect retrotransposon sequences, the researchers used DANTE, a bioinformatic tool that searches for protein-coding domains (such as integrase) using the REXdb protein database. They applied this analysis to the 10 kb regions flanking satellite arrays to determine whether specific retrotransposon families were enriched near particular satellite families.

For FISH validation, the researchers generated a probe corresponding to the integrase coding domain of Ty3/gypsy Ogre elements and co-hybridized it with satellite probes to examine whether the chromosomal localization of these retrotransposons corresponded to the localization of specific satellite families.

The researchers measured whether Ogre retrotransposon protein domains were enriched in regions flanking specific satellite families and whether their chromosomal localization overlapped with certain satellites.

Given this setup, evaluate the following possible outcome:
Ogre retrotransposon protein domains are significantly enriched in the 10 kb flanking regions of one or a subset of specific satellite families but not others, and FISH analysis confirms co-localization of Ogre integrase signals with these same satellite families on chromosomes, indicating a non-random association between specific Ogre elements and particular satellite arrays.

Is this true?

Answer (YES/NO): NO